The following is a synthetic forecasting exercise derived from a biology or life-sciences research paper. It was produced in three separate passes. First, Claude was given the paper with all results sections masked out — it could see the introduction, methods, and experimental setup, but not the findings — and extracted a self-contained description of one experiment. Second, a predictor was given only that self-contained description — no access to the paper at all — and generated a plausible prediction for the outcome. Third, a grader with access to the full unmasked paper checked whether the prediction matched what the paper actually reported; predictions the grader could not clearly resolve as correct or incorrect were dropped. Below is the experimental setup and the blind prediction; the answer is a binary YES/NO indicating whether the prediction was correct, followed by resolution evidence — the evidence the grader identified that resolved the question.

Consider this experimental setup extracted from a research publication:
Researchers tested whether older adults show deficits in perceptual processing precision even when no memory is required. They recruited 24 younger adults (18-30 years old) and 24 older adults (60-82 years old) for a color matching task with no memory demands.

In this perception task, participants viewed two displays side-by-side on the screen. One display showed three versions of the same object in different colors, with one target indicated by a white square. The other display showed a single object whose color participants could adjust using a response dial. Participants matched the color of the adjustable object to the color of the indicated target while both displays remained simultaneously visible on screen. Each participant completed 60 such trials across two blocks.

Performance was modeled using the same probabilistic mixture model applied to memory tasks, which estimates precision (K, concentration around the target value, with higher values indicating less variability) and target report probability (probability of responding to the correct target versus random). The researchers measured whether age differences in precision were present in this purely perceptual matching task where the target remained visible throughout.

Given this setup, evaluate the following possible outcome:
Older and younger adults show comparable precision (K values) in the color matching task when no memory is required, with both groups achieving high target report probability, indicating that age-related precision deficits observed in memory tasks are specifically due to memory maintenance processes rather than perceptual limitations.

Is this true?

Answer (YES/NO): NO